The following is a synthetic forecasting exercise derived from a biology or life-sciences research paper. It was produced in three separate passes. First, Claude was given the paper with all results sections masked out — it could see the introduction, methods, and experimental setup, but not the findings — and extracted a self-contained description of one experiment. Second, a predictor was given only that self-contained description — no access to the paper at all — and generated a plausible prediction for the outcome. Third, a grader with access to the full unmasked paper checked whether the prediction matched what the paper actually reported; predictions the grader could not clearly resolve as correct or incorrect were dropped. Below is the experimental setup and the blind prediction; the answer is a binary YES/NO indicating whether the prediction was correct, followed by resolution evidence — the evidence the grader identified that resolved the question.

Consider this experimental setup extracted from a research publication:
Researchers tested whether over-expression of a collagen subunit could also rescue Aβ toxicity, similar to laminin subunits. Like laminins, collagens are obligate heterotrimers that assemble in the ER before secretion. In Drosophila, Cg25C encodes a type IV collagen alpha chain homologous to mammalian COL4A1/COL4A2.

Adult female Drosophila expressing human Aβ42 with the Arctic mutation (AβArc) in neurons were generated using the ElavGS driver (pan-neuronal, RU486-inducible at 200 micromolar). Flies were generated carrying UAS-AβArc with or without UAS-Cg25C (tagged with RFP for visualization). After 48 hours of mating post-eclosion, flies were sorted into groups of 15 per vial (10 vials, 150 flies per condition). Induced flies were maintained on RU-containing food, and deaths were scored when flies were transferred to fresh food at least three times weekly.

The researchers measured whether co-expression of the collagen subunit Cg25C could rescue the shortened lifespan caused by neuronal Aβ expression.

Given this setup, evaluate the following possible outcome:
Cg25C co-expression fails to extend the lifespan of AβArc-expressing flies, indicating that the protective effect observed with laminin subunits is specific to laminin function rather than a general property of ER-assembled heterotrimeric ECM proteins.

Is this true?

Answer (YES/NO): NO